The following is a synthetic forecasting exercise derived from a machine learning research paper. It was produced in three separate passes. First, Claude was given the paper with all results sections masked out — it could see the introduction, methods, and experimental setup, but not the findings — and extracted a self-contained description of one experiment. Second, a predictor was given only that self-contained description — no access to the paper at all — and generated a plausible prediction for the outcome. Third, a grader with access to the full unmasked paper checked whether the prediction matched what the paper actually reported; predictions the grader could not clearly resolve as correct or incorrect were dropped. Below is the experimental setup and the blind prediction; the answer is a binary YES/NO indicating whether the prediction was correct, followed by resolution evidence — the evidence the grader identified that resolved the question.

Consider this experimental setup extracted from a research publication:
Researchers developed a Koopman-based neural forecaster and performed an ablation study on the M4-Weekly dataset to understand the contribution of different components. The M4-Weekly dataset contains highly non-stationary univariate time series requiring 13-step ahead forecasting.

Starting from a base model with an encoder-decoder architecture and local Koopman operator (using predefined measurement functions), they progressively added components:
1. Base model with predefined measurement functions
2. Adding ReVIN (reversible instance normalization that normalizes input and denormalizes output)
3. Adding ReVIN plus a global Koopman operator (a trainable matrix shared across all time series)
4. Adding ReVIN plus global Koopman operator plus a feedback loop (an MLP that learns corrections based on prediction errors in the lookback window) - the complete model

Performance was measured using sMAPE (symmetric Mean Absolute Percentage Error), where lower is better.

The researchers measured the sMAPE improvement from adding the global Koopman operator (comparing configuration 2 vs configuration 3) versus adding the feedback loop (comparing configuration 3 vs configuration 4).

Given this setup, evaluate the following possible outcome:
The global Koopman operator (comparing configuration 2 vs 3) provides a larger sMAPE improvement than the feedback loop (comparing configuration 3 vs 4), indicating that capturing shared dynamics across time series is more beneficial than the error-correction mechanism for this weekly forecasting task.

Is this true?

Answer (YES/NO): YES